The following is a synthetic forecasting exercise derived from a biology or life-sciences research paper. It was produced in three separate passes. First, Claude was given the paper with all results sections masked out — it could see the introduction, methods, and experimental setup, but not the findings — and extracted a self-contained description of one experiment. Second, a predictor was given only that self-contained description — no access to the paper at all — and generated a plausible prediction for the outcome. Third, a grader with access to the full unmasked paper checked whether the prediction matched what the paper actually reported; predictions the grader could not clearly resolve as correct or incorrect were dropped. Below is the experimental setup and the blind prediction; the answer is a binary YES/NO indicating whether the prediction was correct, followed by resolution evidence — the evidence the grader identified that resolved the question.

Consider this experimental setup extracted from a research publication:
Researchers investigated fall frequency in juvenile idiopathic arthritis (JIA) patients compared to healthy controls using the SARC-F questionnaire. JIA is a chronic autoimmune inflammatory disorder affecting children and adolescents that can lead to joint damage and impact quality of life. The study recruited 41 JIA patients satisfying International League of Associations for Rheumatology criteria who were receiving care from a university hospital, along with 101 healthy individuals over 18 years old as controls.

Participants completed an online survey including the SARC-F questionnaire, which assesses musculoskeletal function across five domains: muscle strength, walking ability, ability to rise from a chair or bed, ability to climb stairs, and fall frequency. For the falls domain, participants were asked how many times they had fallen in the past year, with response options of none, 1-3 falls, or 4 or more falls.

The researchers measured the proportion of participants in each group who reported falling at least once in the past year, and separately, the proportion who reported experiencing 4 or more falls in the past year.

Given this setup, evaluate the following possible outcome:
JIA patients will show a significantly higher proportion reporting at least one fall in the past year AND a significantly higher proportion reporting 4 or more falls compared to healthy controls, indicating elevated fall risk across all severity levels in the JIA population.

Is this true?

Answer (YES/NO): NO